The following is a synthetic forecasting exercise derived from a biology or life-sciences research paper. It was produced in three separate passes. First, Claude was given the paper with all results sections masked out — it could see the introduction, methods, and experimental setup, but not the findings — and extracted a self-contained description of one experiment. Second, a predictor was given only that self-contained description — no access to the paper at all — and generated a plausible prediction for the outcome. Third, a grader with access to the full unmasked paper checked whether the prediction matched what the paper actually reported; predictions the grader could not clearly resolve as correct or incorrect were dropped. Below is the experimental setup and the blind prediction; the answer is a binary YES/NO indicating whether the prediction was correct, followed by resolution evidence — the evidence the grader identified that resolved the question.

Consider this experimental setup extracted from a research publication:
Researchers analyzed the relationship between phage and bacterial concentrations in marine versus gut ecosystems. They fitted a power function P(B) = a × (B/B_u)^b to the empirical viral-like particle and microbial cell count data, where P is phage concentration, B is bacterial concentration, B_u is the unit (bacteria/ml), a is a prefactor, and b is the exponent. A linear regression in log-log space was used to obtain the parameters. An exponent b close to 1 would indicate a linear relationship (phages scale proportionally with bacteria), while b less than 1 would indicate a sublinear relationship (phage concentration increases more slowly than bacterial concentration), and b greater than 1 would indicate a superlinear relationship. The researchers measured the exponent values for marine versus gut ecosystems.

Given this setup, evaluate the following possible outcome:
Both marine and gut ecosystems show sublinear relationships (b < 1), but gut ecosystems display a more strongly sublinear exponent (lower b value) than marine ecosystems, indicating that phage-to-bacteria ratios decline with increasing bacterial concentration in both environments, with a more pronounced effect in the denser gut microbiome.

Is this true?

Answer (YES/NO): YES